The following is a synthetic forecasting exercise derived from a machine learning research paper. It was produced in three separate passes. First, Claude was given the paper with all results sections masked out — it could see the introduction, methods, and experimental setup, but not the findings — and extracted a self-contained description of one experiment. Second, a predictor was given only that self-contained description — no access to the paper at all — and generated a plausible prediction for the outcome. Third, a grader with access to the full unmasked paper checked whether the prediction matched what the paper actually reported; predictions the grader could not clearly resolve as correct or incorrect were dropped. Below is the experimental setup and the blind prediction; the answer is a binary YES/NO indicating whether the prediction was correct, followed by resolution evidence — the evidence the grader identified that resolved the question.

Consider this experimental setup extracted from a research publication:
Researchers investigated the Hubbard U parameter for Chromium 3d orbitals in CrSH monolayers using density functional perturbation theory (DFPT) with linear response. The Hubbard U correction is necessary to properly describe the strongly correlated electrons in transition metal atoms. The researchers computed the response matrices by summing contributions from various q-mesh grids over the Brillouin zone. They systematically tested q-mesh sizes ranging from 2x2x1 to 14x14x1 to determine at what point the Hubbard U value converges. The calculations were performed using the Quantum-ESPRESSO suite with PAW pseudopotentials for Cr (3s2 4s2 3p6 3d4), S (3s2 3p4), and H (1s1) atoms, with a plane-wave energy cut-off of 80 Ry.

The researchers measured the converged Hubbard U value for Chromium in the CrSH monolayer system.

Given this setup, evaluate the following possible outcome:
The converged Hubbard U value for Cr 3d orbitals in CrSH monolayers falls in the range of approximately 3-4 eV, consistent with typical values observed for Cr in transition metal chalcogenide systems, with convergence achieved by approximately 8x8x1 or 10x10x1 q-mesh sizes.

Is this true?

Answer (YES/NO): NO